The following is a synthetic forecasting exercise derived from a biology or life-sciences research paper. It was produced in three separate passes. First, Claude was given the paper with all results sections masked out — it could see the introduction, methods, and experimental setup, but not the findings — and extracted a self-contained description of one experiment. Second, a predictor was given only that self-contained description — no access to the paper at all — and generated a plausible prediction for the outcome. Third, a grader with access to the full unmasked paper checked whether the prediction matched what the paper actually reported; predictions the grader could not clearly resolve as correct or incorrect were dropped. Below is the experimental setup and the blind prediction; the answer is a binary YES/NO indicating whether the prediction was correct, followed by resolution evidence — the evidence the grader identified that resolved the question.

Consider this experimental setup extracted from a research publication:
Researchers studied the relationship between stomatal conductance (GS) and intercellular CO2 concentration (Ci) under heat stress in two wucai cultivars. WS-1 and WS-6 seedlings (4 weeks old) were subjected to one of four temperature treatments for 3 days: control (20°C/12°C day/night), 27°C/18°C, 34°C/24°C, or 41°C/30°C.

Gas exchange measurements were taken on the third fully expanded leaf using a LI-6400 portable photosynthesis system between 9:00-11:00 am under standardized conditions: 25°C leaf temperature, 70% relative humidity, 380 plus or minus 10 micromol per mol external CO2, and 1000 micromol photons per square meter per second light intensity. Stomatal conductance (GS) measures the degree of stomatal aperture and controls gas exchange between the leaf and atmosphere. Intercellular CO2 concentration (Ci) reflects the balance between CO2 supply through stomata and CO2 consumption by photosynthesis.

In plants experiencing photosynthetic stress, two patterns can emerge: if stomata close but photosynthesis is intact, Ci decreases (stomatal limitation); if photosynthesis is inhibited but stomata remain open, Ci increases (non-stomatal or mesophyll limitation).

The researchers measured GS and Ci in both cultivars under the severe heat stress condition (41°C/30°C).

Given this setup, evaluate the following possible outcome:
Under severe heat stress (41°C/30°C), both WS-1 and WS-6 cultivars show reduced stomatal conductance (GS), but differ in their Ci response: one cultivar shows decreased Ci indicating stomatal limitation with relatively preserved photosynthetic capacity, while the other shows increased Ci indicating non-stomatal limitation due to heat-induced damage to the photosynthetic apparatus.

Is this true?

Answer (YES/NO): NO